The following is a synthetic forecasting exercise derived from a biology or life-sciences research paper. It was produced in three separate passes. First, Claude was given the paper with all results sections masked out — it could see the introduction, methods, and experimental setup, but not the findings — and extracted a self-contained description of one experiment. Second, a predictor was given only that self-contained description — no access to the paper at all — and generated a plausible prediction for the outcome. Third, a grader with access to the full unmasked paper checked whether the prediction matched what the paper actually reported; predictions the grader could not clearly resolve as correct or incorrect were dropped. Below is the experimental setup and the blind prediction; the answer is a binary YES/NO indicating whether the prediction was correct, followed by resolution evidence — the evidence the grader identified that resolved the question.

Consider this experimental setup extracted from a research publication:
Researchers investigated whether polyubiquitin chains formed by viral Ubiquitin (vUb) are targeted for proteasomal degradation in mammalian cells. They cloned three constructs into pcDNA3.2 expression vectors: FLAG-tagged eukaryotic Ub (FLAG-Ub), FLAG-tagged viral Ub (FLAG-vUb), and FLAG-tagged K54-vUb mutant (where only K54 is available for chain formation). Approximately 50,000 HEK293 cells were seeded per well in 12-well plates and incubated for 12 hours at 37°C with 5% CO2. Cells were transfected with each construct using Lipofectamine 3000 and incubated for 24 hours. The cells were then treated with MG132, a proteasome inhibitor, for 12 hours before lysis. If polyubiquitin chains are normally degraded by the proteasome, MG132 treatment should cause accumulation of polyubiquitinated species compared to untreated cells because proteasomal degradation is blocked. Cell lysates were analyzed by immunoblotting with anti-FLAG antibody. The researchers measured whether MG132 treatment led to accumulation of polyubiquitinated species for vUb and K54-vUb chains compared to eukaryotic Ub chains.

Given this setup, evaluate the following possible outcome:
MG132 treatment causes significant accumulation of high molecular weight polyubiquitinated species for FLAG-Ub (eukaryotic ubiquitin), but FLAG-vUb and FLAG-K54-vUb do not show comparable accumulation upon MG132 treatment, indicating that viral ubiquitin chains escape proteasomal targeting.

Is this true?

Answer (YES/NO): NO